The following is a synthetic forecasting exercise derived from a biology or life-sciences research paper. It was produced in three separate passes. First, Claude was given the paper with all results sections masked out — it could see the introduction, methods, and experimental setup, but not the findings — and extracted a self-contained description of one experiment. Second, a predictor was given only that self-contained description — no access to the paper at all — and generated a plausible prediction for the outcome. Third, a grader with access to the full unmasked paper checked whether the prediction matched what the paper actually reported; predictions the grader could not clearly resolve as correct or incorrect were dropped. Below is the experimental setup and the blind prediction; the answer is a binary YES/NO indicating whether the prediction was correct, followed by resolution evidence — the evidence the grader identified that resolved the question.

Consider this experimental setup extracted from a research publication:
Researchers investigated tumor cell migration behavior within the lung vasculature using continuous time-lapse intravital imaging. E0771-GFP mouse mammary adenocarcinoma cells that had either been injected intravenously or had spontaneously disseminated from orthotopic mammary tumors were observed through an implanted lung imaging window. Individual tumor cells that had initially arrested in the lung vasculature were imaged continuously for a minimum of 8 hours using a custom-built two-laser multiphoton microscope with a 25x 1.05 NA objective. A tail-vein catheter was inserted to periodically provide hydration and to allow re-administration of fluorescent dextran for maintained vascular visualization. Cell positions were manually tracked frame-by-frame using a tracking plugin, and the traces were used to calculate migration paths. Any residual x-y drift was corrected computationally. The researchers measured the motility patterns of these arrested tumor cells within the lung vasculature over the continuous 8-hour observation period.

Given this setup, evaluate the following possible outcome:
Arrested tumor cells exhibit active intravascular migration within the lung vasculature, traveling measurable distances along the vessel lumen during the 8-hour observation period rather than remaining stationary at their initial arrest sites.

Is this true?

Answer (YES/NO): NO